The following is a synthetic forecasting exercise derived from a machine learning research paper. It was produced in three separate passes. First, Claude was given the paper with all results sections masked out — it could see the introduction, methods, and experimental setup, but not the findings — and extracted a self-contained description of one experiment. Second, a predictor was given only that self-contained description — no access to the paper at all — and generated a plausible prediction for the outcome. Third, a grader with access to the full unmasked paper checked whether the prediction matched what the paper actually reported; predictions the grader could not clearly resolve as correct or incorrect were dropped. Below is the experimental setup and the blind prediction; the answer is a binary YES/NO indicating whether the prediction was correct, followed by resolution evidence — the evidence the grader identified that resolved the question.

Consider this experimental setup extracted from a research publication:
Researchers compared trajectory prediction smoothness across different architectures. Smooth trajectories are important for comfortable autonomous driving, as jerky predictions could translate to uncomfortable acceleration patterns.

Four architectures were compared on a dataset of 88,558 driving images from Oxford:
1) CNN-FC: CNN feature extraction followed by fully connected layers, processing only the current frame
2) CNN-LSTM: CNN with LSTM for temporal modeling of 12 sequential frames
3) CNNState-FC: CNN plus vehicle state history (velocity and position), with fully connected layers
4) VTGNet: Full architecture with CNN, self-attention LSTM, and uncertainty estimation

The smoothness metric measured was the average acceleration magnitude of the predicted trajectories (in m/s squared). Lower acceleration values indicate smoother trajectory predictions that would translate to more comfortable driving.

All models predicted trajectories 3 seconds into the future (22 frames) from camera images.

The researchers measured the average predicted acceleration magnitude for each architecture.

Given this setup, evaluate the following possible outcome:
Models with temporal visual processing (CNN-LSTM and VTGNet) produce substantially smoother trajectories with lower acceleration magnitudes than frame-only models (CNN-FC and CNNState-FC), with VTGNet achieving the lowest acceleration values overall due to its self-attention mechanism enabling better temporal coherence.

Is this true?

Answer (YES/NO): NO